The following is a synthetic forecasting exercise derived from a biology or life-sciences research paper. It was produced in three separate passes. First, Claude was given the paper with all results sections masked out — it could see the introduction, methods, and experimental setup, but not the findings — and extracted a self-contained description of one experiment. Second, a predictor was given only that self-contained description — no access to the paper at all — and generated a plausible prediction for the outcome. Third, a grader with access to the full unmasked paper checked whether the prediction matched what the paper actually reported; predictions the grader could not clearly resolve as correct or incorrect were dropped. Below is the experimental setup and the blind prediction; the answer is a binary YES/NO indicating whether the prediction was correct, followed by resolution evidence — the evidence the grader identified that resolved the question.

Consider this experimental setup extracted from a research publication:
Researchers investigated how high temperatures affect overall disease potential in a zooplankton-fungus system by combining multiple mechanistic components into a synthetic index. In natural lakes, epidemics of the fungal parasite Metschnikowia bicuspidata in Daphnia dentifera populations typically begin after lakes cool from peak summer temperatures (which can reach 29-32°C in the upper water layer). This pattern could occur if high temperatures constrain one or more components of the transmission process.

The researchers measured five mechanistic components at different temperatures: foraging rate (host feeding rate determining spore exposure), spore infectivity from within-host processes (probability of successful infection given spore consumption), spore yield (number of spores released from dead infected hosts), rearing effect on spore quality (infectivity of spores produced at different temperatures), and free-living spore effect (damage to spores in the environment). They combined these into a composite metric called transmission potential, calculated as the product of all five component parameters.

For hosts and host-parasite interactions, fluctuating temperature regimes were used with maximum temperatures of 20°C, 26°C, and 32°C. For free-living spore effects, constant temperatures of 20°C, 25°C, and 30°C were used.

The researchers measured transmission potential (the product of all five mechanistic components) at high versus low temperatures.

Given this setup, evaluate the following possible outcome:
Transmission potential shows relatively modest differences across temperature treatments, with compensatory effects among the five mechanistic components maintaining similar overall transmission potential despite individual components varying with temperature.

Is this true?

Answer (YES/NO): NO